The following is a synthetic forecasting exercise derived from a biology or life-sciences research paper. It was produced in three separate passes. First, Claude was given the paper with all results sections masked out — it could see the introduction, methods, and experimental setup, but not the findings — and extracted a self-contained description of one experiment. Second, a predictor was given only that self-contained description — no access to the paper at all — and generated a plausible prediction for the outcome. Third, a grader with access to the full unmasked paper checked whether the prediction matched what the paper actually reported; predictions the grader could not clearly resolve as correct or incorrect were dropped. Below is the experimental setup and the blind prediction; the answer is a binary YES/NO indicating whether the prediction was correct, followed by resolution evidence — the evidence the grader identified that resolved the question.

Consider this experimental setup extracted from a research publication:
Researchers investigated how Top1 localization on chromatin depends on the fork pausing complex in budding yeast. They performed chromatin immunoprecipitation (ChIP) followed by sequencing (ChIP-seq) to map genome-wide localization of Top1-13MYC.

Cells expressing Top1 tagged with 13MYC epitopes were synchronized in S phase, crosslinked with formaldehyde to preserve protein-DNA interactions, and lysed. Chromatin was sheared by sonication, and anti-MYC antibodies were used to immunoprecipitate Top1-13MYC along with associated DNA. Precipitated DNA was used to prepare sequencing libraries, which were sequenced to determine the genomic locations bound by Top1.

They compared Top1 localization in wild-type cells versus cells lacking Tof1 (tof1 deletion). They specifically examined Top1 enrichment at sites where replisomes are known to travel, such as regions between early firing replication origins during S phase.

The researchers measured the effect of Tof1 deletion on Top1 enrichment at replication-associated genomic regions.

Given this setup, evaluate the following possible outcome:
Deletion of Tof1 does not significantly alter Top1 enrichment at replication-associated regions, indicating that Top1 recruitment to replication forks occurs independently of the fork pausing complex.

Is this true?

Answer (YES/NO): NO